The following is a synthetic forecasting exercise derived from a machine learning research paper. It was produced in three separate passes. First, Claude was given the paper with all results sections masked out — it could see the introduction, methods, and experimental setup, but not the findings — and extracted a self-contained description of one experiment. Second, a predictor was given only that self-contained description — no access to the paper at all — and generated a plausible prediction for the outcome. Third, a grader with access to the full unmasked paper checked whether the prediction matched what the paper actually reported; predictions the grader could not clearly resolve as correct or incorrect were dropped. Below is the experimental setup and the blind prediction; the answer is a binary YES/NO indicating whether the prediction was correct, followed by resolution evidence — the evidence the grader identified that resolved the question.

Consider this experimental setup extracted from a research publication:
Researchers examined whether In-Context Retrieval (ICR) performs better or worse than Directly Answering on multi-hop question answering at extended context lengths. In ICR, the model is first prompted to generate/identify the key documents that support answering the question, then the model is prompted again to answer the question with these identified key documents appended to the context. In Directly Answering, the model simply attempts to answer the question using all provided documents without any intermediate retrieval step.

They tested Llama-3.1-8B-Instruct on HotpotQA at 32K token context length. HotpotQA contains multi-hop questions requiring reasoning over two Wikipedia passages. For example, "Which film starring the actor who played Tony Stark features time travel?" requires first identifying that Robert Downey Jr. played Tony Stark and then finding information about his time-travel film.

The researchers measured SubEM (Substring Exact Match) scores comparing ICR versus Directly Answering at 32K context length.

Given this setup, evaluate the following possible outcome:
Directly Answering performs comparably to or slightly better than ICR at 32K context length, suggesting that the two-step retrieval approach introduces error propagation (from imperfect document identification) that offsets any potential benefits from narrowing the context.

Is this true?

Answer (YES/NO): NO